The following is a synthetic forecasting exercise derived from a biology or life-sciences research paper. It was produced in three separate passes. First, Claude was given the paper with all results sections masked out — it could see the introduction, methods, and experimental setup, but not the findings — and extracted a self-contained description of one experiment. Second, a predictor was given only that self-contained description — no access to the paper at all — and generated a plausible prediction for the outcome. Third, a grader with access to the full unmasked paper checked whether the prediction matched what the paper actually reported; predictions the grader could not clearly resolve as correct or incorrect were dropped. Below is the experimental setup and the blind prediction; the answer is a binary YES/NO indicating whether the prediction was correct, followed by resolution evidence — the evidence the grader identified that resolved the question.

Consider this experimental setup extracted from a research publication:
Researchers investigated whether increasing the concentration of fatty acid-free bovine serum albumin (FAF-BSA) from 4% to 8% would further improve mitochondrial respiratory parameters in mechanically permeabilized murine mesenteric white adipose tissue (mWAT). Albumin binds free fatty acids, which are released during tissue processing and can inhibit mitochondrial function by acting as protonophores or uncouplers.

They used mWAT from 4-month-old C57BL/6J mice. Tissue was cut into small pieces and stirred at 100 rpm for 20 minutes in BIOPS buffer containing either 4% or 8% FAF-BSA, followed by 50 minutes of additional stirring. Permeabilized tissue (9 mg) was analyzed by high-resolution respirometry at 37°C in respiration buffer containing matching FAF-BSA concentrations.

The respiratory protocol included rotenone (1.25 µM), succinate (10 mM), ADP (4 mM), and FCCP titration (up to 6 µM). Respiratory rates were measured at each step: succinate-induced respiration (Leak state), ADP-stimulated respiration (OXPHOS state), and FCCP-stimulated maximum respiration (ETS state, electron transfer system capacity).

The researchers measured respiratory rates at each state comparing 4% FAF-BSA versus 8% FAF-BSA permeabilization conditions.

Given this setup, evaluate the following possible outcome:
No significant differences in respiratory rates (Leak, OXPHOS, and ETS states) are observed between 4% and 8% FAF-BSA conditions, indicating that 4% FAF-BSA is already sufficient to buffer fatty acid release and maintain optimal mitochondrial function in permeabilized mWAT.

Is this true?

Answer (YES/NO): NO